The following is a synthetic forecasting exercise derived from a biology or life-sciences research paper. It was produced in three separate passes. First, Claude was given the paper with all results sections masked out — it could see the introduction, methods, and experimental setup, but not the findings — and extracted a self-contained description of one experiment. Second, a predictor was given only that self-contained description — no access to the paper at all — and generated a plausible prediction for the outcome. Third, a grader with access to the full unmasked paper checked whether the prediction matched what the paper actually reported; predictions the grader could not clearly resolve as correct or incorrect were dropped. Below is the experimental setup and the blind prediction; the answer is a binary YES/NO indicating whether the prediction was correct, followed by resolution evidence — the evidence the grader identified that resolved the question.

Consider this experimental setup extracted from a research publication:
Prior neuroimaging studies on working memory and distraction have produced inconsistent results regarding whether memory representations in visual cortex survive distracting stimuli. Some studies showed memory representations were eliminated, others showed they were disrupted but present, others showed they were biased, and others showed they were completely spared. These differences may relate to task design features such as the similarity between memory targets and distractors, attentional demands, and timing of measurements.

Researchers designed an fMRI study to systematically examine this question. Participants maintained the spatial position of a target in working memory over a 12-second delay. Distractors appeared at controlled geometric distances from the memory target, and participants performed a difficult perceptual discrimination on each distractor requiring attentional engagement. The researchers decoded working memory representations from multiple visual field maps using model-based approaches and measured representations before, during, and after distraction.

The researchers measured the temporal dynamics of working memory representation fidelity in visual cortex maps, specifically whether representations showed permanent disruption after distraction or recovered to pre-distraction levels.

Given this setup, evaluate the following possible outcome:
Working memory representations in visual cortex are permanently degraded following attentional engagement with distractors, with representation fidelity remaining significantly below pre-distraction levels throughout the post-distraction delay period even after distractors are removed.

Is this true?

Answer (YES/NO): NO